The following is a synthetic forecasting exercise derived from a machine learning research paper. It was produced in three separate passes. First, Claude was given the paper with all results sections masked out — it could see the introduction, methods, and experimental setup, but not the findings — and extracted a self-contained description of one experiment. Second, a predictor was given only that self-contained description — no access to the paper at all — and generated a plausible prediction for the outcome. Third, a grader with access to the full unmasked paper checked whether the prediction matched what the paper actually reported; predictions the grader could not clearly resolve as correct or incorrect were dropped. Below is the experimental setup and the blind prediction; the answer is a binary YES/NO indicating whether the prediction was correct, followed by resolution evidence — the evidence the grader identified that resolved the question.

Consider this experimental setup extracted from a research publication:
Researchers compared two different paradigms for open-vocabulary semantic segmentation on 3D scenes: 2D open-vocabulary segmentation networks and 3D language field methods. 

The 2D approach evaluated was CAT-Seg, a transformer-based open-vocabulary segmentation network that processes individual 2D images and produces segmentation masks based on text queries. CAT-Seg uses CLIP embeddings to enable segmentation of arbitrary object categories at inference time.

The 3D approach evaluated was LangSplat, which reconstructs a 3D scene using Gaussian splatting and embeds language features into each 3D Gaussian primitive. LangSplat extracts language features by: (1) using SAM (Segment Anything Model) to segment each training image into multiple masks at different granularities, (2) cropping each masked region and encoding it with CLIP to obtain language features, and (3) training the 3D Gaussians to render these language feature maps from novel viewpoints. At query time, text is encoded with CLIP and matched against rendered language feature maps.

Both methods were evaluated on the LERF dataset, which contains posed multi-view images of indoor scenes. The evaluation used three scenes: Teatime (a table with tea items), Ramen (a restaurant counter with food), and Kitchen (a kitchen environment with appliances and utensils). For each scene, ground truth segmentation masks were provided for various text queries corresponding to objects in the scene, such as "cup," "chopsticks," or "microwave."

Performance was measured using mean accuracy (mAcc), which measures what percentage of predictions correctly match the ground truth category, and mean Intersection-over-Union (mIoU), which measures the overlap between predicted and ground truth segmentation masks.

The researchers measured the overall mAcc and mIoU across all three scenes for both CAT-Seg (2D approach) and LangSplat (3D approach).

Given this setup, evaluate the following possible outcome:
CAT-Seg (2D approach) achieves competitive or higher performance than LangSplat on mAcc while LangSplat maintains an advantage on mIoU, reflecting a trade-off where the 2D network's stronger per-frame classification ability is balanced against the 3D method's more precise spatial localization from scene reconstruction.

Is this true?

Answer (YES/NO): NO